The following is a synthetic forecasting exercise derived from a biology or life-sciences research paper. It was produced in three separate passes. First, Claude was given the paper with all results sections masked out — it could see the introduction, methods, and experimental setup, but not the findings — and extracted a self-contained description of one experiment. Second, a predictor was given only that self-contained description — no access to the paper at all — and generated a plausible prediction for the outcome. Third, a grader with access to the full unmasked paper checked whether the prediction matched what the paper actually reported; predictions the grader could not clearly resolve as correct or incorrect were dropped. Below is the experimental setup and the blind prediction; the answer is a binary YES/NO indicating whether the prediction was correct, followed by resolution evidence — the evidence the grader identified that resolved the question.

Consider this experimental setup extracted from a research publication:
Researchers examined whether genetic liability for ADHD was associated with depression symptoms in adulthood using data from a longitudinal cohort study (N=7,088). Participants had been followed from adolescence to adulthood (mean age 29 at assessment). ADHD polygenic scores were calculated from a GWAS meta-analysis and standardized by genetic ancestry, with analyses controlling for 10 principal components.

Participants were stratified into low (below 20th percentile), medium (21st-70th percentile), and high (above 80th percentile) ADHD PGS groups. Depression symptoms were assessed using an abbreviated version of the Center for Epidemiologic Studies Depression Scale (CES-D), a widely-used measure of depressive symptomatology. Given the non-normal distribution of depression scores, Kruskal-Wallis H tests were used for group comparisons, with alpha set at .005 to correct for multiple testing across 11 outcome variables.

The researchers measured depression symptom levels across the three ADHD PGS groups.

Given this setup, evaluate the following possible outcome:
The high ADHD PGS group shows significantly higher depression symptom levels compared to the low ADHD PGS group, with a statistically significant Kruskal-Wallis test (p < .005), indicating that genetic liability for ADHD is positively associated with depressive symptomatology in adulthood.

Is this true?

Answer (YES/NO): YES